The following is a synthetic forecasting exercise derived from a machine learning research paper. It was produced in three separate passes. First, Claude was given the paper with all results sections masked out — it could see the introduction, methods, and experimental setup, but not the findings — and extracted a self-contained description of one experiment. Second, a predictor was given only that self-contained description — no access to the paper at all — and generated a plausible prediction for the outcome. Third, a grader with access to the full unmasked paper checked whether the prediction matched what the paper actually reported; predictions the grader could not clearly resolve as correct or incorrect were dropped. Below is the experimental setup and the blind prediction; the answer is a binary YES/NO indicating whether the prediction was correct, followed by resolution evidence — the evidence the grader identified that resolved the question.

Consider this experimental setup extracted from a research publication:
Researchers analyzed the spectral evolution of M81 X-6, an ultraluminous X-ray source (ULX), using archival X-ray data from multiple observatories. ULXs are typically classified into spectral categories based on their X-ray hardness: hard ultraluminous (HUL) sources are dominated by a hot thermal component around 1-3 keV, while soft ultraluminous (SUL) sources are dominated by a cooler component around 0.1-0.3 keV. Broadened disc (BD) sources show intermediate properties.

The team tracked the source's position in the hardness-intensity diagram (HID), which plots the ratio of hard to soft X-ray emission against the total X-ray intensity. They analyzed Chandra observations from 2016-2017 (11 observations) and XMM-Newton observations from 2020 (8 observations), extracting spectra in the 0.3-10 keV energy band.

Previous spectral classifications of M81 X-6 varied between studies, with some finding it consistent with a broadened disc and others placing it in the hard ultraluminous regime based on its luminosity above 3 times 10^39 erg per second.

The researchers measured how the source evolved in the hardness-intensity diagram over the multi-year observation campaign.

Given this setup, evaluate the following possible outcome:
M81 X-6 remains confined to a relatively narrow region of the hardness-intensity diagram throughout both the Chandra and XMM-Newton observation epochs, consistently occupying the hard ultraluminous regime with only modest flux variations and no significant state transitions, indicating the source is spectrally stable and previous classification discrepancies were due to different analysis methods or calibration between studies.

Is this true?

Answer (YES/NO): NO